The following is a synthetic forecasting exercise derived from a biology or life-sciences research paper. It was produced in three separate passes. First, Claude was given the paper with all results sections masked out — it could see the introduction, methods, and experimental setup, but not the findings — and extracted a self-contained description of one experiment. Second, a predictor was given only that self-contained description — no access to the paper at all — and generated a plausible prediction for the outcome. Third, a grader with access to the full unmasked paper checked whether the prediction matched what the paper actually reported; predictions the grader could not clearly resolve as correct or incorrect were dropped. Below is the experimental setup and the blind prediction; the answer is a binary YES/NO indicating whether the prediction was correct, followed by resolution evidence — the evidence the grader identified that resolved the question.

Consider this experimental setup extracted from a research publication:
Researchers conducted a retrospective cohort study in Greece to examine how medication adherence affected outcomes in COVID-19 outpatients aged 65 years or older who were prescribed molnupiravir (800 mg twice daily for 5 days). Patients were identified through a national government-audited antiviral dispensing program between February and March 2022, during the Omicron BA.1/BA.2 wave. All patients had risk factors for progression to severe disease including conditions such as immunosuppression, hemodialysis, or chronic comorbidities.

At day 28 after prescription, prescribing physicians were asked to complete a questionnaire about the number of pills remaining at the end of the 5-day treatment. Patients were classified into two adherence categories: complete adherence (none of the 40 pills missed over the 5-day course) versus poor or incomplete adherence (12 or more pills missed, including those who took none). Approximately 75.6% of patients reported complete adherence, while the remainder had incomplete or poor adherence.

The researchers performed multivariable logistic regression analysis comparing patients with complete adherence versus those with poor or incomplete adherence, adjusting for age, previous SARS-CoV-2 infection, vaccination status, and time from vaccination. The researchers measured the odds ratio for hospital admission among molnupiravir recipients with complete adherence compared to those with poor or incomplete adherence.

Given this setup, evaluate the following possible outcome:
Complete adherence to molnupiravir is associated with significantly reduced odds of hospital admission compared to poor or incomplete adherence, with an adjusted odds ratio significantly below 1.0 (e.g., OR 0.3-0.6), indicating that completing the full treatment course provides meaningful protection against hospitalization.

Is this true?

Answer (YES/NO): YES